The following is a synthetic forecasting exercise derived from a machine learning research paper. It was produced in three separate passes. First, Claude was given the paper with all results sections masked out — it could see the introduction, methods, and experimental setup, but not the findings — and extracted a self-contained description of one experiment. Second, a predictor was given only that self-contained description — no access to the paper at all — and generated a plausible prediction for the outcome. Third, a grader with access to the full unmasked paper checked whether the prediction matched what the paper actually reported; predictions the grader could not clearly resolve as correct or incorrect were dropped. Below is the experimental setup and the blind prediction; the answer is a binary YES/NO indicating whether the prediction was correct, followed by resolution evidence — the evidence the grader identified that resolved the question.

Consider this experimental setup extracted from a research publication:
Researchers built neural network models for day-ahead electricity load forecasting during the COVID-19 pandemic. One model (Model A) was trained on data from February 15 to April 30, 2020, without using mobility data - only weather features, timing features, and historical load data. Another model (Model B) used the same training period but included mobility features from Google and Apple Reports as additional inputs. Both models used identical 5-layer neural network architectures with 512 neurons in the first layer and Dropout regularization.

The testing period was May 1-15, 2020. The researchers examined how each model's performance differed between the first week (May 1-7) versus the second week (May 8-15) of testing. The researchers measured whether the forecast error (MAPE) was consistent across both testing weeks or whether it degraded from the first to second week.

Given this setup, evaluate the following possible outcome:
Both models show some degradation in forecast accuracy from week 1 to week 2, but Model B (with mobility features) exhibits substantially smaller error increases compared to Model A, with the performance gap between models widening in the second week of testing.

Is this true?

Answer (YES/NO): NO